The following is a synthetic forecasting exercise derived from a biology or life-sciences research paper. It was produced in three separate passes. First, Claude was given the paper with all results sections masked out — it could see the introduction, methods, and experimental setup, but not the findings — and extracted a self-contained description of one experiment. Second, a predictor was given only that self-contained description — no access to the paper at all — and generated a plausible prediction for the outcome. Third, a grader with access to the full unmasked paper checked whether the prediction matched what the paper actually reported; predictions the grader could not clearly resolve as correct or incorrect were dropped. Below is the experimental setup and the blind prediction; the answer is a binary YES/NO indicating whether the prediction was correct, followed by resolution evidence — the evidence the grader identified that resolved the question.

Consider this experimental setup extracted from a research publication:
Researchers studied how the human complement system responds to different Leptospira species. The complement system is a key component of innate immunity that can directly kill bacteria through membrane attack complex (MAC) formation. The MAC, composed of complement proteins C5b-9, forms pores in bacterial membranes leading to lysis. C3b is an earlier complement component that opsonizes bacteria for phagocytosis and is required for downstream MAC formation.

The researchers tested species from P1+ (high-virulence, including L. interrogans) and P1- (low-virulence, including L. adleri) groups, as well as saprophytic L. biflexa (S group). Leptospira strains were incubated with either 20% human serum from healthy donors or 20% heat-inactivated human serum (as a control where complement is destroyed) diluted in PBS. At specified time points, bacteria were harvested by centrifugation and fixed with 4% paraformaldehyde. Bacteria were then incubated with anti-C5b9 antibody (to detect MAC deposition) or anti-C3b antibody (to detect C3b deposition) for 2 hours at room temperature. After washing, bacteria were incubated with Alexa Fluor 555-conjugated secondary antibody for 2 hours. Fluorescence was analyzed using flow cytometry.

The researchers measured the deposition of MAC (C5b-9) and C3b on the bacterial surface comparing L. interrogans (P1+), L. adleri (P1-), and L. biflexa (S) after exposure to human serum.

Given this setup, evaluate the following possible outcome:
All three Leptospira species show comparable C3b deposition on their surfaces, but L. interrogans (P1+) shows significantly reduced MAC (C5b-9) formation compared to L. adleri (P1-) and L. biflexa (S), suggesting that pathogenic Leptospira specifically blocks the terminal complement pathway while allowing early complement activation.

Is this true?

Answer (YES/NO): NO